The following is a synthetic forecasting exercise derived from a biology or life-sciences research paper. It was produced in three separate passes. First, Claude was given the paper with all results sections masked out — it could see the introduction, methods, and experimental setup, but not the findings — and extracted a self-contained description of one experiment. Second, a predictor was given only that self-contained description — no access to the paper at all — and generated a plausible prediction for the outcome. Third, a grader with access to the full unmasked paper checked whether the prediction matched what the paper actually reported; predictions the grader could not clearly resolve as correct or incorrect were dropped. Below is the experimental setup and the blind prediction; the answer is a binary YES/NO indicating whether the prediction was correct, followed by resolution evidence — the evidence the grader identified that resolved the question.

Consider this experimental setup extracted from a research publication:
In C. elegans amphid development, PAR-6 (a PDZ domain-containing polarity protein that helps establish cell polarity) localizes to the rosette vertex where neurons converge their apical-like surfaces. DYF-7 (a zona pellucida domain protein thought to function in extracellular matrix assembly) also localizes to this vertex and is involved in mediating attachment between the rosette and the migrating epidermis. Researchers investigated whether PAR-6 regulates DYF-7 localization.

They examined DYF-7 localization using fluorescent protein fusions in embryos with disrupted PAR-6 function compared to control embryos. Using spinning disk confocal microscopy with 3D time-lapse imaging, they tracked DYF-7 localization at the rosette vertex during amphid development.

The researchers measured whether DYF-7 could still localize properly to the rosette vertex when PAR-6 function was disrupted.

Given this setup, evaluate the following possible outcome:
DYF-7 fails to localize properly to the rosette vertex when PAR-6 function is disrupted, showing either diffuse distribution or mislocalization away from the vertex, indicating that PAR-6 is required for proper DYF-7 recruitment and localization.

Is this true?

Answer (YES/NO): YES